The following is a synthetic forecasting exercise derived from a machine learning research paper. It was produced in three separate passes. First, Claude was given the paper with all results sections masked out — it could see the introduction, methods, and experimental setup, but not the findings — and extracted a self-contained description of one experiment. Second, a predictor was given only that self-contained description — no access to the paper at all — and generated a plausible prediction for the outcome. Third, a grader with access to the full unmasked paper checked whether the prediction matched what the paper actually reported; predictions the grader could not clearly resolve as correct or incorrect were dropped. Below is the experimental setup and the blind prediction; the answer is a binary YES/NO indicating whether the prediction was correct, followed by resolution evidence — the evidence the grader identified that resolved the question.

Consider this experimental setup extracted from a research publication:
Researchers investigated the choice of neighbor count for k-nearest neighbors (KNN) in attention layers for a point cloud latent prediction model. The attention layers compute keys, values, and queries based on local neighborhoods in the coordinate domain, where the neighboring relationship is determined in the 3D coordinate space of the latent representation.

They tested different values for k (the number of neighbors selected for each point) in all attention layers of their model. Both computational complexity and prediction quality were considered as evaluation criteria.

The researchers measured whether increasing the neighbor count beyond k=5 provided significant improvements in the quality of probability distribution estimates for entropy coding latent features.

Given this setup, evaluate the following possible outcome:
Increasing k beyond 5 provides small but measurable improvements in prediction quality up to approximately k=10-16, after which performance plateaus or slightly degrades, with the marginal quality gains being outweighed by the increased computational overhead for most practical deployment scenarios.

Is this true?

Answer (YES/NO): NO